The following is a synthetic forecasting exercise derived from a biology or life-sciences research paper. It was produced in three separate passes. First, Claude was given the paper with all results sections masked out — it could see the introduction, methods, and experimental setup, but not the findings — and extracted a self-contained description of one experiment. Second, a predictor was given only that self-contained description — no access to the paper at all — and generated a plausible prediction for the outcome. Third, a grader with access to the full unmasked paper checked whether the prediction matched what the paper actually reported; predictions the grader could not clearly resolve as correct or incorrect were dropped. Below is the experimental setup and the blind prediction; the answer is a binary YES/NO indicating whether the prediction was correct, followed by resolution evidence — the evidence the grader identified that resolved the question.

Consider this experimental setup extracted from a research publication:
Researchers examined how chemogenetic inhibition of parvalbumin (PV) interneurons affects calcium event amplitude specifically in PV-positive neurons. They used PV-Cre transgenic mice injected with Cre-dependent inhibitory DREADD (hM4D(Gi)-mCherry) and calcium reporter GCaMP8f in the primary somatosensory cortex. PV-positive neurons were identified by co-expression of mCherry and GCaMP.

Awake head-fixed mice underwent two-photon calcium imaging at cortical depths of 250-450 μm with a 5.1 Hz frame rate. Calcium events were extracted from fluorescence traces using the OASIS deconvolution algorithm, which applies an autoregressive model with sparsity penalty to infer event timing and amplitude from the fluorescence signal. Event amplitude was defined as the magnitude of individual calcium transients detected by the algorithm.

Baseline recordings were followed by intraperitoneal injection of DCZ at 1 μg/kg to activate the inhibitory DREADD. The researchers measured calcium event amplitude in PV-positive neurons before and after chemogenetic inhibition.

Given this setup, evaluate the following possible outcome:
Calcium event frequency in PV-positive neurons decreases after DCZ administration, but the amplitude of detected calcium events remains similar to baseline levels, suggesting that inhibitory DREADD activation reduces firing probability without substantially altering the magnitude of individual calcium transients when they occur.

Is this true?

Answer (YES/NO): YES